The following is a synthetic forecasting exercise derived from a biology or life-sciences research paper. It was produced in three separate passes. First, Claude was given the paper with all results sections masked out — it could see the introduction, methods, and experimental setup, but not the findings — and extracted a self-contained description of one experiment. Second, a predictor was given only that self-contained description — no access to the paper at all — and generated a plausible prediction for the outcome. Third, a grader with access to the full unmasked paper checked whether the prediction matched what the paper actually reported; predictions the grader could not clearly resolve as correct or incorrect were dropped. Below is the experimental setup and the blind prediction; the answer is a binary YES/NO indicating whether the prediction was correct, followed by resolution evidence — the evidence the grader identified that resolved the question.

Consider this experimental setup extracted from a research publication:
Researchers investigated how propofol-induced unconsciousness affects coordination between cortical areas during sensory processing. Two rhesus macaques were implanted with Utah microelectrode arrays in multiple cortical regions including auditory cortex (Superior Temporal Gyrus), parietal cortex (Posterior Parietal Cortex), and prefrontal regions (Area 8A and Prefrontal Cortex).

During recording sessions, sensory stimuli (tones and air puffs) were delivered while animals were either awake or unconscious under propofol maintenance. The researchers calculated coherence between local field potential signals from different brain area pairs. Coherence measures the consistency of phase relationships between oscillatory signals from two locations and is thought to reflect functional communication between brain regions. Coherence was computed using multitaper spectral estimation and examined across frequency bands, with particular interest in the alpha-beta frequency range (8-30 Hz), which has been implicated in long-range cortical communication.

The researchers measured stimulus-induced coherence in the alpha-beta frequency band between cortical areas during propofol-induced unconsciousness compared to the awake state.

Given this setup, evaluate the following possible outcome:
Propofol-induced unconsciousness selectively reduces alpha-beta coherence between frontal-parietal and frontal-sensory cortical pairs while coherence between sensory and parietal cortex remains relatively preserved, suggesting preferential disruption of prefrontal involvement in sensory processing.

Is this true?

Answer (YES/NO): NO